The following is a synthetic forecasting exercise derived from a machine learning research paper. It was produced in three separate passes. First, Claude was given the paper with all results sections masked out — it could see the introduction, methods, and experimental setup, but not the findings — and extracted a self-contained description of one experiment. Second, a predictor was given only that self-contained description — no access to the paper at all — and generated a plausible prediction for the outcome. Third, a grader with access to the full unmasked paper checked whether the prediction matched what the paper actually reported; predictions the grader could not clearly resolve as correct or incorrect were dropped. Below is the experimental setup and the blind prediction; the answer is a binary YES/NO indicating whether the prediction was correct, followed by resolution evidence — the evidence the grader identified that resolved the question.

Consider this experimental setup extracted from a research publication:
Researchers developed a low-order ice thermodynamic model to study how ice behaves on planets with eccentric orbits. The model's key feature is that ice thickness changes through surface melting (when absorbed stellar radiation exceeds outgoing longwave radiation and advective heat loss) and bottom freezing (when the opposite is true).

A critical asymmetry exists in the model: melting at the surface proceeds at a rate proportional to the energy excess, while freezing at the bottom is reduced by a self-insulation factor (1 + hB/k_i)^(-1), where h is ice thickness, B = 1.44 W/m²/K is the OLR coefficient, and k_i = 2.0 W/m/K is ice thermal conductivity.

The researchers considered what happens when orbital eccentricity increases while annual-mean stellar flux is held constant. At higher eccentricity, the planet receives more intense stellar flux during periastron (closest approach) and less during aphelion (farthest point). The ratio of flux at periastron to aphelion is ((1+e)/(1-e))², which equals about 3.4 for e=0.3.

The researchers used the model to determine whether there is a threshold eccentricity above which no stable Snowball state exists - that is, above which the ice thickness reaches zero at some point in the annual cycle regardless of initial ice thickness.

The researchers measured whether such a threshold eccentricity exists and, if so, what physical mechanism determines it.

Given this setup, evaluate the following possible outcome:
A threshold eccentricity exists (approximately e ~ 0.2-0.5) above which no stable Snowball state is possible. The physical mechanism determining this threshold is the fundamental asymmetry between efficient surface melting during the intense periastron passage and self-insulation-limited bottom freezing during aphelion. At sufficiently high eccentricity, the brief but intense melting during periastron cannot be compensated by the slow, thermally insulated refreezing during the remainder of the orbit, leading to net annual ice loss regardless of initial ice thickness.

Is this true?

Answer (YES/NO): YES